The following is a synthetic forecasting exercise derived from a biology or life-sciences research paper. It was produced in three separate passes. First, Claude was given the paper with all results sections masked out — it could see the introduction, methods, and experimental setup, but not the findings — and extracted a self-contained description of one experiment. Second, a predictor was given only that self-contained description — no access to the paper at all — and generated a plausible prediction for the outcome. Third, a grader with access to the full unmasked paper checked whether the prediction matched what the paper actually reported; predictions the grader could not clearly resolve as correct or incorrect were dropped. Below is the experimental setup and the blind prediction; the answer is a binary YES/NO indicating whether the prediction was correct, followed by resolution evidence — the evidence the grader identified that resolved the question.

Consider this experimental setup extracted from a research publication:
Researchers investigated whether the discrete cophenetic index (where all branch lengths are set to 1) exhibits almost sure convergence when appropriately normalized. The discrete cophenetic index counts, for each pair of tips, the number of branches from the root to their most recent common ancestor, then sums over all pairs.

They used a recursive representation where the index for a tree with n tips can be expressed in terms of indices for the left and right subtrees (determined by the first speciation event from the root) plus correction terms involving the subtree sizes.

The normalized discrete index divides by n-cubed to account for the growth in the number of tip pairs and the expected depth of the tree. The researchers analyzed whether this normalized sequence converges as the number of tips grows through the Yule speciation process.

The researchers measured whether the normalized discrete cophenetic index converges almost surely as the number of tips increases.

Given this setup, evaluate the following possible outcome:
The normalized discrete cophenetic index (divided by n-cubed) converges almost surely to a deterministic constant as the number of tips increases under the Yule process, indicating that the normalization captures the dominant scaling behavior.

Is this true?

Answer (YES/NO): NO